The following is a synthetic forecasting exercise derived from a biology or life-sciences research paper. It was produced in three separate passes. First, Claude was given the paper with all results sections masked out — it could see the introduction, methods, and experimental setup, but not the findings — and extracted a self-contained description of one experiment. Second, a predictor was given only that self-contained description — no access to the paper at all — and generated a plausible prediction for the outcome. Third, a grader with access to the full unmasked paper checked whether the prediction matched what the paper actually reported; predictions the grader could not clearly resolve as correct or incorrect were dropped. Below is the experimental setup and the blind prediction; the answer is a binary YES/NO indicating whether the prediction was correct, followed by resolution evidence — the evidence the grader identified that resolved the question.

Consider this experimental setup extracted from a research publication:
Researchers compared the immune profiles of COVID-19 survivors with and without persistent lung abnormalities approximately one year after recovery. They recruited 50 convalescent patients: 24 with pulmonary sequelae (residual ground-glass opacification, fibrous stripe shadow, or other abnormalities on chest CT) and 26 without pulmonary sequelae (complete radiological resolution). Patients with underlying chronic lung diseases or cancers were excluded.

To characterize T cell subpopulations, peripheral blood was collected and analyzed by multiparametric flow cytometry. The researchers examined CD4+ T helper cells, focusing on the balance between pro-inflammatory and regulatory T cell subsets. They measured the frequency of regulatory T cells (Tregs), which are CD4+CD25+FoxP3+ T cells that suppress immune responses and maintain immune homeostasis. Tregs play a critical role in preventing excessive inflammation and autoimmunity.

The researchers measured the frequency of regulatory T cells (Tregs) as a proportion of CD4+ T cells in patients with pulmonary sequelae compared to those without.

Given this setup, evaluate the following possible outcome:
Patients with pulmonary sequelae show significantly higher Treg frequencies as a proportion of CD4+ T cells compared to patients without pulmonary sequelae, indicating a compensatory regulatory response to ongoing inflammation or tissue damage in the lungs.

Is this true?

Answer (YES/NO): NO